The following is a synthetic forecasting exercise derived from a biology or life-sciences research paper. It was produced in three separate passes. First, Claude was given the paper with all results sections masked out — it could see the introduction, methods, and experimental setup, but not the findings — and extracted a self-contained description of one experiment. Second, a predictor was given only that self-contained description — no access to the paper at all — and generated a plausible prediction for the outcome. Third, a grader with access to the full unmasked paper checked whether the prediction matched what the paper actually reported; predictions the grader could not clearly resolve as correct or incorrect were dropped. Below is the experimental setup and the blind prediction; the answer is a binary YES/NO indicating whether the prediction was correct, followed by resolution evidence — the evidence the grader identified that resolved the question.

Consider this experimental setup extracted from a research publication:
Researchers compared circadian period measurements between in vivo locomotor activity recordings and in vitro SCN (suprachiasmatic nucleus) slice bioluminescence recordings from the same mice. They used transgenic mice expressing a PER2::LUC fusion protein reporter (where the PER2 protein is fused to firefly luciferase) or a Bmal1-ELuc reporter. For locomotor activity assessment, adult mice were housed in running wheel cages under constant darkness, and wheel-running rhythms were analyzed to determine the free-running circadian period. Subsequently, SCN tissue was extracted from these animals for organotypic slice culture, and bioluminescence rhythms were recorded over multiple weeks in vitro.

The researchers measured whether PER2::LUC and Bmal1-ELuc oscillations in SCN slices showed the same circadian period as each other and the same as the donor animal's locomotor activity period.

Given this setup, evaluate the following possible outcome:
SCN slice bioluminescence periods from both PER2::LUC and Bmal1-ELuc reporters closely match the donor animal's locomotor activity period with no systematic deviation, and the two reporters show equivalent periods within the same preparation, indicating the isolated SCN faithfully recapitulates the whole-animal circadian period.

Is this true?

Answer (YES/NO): NO